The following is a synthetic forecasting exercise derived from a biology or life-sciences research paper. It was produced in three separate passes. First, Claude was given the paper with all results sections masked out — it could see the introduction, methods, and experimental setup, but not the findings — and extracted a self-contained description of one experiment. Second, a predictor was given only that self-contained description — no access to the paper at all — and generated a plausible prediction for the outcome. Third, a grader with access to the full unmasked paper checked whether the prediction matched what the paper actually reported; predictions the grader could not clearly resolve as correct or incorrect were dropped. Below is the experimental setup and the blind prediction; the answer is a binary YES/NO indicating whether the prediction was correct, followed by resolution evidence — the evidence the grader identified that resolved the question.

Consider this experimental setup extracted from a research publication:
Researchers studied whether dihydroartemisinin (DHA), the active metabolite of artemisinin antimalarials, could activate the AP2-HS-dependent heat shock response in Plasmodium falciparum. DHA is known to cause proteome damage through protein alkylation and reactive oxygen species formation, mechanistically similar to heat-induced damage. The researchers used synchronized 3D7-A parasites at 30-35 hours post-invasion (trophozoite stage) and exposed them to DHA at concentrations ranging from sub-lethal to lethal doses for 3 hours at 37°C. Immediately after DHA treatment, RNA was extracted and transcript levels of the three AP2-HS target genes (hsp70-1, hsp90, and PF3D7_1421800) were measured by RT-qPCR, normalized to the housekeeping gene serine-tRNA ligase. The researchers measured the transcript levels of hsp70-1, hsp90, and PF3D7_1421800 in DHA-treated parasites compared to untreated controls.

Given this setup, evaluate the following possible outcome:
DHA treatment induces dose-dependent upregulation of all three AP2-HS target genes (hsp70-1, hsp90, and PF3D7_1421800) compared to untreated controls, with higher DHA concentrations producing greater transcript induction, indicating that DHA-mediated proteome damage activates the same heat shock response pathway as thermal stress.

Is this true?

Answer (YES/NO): NO